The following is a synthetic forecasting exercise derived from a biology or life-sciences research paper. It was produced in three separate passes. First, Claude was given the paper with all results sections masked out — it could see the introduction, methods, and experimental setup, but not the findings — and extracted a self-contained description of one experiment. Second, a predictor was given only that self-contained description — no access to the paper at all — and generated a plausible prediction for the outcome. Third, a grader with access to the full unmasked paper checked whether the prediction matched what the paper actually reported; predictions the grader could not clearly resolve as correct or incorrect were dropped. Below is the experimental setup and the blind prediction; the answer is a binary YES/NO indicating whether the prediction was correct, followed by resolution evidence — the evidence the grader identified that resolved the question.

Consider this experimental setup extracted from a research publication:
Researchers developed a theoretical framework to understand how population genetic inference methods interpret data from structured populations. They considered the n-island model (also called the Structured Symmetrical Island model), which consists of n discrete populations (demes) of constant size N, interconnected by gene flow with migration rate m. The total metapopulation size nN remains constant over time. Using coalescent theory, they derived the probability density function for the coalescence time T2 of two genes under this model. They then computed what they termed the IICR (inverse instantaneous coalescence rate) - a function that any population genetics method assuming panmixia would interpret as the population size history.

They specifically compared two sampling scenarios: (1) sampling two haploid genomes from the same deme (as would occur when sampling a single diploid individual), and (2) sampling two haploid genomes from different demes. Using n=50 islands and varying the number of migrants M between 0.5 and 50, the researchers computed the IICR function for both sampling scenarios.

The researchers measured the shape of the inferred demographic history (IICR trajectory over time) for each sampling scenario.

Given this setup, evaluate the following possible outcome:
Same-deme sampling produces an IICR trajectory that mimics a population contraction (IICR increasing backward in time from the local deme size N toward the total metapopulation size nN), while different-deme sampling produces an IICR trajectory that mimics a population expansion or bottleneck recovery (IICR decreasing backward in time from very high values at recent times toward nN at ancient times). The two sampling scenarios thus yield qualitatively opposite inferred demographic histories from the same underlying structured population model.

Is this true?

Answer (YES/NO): YES